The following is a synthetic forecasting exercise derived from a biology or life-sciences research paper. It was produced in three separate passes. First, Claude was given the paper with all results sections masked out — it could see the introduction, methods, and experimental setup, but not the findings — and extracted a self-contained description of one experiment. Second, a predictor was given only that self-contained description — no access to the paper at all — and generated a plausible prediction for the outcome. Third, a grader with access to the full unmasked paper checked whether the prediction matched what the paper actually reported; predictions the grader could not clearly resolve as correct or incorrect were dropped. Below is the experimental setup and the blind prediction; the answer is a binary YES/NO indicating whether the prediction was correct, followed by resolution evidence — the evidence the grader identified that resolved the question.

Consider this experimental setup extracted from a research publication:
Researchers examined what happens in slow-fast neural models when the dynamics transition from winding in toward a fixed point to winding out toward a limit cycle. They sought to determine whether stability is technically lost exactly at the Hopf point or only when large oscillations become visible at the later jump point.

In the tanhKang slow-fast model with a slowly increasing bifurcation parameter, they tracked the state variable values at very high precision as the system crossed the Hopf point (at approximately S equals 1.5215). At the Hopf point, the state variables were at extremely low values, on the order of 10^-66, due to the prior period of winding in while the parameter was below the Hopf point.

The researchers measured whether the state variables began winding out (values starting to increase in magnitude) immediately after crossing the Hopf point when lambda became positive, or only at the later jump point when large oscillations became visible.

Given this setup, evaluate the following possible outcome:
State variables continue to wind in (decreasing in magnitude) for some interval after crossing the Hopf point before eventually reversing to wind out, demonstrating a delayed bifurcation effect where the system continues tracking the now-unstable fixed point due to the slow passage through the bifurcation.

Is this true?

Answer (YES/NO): NO